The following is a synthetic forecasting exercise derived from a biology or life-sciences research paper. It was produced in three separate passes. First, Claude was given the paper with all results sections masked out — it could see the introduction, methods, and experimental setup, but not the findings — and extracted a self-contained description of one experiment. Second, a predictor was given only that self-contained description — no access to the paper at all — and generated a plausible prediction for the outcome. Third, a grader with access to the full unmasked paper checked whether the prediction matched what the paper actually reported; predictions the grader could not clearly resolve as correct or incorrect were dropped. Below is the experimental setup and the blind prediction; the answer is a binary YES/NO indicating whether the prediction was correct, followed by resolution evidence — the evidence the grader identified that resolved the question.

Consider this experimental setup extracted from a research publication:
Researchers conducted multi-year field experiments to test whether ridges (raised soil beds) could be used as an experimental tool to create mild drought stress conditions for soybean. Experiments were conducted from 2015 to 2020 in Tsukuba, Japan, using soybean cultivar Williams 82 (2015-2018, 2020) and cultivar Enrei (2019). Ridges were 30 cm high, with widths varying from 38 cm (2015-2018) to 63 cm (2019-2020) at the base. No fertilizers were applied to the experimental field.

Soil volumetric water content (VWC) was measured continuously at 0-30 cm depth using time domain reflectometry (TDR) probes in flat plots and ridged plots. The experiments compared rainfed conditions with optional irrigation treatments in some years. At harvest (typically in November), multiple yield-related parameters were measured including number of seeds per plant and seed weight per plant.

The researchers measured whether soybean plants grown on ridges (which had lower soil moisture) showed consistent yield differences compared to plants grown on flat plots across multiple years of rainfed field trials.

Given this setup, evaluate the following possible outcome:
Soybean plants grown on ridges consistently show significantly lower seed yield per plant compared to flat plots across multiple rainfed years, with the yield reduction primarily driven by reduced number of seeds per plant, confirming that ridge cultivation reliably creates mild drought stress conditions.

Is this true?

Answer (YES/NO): NO